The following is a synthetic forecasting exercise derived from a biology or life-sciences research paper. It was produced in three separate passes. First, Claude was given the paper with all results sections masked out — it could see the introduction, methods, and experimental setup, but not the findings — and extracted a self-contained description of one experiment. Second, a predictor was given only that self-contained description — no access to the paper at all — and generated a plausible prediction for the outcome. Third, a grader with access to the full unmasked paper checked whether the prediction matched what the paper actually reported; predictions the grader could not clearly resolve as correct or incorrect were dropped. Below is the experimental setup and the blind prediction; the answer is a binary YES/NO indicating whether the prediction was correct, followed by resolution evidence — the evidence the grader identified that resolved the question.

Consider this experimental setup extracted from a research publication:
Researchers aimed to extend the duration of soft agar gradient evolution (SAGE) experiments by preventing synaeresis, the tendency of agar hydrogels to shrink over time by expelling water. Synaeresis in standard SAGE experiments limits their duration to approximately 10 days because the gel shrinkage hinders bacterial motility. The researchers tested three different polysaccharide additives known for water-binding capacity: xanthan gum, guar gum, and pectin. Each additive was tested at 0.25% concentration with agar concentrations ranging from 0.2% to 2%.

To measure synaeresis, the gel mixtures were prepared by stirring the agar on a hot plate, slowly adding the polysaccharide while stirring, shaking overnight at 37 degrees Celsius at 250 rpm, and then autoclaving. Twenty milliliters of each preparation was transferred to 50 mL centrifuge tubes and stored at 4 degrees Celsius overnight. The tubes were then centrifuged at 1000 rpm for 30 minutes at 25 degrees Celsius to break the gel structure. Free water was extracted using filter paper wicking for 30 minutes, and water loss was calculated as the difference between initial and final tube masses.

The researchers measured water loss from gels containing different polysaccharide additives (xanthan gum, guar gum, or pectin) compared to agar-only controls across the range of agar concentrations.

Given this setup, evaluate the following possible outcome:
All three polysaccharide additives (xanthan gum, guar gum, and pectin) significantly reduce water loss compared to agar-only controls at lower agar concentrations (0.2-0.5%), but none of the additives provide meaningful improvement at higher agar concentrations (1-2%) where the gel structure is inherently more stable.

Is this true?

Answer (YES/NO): NO